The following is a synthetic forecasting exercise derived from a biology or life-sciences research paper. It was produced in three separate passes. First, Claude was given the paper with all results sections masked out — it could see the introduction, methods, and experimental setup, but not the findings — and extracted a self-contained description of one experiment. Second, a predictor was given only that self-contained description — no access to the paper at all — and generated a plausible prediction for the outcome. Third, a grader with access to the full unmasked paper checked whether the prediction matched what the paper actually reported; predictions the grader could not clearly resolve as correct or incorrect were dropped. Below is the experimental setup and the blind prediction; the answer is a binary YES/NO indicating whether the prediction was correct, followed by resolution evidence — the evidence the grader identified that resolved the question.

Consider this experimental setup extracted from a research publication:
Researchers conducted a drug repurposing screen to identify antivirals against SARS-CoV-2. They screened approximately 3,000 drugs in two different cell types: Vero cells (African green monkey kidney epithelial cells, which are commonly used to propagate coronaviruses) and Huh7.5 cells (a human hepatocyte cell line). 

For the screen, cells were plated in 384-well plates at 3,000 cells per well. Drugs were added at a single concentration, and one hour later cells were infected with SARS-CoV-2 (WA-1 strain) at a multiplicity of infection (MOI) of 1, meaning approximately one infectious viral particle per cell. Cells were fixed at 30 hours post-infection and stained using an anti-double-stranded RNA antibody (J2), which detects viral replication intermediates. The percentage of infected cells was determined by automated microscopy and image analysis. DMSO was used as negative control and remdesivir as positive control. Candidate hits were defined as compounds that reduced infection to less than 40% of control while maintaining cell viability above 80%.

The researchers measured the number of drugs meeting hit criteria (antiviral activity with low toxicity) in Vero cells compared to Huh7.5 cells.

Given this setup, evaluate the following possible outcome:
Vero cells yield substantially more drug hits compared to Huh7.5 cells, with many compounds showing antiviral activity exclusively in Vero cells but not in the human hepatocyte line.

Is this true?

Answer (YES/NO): NO